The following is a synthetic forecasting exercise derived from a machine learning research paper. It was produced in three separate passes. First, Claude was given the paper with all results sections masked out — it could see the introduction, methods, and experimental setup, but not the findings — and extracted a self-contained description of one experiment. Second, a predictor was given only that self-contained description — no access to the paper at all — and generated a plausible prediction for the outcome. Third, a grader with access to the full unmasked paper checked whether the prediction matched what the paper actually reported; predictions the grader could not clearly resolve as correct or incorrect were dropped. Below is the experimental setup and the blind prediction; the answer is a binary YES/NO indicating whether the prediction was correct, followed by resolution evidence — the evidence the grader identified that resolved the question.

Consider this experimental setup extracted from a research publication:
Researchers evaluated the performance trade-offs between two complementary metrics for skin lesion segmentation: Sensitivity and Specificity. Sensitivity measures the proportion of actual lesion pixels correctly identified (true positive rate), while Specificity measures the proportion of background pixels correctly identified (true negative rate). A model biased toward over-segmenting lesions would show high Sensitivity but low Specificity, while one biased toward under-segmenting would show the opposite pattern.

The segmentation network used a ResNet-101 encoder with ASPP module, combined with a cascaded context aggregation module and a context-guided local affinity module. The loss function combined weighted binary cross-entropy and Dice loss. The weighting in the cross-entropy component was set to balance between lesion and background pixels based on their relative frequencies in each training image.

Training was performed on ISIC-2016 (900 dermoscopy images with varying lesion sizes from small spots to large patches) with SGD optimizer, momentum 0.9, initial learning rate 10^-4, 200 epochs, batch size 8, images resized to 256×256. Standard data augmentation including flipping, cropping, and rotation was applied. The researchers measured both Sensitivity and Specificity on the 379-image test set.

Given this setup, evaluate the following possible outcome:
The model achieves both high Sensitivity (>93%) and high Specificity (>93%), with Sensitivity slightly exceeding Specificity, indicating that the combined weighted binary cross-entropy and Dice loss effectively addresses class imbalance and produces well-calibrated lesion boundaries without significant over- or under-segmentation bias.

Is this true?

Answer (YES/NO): NO